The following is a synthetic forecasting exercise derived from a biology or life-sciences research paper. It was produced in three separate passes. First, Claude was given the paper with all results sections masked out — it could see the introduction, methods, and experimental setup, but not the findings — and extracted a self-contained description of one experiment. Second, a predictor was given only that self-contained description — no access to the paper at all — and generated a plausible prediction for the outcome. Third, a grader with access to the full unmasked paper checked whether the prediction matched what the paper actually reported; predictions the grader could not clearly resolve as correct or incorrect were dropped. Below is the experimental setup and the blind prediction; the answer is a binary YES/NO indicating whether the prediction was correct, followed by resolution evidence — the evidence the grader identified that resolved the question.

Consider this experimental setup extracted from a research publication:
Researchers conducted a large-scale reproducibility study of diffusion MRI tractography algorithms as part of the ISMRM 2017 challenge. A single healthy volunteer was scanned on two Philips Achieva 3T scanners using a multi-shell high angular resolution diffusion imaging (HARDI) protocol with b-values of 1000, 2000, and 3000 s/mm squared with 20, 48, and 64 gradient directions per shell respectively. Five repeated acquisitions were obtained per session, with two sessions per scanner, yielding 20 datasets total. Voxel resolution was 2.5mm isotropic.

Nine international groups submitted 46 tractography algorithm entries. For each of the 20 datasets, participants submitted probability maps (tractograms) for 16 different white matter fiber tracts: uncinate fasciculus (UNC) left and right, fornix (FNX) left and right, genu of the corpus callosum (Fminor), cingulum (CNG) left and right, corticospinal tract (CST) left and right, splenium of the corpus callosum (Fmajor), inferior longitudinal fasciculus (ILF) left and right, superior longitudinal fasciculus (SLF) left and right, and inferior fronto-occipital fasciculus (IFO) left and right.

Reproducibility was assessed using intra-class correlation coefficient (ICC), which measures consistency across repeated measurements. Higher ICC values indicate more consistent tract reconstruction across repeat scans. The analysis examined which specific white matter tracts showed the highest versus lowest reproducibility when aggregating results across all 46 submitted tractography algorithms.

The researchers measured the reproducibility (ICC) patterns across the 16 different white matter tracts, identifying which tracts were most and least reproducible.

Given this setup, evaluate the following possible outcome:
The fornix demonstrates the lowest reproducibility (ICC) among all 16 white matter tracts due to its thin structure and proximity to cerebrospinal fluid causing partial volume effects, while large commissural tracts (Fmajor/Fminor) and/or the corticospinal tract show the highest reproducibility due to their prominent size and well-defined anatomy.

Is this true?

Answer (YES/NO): NO